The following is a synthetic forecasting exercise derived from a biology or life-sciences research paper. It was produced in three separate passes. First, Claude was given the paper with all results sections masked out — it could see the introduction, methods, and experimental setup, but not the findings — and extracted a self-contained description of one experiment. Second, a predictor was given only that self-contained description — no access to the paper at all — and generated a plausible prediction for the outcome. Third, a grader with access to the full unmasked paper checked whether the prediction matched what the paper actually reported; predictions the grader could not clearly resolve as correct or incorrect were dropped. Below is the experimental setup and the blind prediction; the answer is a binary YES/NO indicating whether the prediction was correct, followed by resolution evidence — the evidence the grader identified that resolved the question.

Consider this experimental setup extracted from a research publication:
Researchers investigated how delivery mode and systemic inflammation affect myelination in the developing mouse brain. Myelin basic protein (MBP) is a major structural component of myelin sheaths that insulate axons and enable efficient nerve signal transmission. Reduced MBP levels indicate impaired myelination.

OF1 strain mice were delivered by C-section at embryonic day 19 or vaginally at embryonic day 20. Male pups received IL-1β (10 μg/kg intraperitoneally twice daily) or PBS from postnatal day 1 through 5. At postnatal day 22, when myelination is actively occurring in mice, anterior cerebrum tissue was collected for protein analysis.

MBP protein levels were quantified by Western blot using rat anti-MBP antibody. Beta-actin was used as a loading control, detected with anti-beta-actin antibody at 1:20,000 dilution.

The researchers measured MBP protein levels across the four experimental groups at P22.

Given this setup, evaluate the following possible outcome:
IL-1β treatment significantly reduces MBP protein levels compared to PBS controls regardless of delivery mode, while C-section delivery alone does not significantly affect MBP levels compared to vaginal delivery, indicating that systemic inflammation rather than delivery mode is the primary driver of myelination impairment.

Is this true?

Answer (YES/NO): NO